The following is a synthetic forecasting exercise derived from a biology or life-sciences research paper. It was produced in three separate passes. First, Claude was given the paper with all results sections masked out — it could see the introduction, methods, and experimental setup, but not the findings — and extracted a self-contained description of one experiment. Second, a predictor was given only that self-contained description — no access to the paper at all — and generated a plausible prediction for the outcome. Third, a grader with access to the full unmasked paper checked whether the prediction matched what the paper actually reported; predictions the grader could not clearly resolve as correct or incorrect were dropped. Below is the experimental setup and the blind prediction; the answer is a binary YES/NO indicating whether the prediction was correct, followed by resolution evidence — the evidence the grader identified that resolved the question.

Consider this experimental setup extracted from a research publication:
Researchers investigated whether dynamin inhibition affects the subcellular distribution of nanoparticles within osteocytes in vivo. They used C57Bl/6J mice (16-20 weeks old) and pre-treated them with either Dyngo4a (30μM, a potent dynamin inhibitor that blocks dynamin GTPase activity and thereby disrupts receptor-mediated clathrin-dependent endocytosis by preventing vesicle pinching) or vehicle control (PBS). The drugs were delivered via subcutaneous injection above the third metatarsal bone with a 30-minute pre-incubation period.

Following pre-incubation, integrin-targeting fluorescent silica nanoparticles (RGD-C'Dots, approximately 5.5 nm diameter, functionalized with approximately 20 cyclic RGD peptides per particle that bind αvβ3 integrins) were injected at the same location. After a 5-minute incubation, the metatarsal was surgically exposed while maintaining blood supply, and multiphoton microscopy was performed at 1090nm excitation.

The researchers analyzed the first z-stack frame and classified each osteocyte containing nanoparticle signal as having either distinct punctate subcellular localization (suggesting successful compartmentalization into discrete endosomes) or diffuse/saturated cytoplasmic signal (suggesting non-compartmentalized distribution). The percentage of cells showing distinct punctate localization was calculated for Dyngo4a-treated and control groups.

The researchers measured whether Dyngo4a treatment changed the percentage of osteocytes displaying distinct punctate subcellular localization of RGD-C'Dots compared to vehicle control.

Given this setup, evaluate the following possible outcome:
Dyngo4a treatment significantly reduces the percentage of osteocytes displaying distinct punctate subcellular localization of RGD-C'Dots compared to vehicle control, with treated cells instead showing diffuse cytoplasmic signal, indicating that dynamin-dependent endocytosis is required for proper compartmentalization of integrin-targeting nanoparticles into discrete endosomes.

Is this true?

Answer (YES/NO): NO